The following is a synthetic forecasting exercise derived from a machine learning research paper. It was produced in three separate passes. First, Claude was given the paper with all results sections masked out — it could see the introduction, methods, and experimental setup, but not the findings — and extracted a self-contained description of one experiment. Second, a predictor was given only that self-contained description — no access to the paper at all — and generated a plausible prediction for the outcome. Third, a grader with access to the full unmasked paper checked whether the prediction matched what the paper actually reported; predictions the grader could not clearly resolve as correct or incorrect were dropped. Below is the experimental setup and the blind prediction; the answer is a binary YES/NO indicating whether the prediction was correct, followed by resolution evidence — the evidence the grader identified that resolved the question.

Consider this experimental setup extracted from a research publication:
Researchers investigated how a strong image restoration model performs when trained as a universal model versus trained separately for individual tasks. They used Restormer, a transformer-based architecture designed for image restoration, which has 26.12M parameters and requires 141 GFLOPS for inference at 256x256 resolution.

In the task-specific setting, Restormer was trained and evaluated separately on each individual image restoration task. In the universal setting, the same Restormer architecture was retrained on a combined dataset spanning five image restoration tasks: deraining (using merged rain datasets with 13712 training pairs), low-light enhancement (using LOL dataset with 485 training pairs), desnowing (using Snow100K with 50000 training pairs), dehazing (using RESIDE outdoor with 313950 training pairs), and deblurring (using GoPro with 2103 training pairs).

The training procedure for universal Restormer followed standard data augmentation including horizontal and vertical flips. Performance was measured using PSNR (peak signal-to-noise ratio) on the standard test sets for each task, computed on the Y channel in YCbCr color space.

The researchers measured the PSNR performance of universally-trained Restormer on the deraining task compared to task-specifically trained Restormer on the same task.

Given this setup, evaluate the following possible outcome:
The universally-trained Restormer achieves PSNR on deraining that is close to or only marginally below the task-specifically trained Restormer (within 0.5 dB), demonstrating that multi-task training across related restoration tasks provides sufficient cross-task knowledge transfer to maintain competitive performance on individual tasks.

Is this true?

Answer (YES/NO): NO